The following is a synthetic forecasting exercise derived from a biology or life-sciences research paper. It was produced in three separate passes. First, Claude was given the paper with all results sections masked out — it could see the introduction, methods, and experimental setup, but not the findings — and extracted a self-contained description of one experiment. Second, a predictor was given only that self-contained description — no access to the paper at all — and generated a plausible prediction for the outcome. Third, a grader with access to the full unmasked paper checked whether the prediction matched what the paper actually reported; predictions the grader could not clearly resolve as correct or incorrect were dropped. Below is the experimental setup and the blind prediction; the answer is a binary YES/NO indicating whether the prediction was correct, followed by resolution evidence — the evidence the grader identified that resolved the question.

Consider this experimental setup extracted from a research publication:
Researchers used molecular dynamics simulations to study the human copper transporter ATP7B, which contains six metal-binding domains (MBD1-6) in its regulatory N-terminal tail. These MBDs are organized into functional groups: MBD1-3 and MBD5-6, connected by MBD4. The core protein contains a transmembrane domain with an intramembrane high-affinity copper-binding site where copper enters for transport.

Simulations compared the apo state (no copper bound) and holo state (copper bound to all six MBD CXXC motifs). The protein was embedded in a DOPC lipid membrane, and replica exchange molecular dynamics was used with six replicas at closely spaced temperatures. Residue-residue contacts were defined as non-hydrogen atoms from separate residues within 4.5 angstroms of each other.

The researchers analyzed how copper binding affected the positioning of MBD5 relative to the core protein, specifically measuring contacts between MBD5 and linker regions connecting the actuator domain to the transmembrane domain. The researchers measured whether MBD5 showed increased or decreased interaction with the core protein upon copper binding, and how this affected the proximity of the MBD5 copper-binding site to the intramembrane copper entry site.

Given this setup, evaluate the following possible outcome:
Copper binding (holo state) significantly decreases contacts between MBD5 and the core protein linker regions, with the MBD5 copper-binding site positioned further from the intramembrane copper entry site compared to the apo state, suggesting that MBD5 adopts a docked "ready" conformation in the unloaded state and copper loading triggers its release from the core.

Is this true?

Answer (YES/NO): NO